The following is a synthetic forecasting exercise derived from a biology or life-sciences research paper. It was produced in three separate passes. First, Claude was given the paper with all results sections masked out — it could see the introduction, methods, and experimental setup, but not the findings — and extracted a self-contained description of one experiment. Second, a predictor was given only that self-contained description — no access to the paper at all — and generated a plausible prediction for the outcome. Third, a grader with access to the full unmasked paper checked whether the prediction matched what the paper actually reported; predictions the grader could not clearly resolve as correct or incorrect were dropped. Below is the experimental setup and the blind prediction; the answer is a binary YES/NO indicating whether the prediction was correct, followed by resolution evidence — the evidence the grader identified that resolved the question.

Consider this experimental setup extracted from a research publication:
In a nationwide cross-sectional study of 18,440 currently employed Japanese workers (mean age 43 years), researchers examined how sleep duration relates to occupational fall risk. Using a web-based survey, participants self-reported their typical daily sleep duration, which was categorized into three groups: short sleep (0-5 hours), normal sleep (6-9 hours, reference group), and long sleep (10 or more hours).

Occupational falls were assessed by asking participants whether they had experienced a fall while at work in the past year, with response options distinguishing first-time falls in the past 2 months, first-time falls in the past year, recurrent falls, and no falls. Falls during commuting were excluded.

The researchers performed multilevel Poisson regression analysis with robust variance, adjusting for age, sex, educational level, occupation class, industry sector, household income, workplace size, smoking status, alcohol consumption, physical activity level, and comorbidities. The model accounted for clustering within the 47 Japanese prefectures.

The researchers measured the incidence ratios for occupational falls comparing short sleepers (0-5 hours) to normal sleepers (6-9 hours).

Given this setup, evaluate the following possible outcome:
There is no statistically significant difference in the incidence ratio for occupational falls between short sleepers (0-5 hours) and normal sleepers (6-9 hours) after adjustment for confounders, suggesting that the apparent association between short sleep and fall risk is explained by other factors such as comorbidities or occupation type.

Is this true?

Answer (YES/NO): NO